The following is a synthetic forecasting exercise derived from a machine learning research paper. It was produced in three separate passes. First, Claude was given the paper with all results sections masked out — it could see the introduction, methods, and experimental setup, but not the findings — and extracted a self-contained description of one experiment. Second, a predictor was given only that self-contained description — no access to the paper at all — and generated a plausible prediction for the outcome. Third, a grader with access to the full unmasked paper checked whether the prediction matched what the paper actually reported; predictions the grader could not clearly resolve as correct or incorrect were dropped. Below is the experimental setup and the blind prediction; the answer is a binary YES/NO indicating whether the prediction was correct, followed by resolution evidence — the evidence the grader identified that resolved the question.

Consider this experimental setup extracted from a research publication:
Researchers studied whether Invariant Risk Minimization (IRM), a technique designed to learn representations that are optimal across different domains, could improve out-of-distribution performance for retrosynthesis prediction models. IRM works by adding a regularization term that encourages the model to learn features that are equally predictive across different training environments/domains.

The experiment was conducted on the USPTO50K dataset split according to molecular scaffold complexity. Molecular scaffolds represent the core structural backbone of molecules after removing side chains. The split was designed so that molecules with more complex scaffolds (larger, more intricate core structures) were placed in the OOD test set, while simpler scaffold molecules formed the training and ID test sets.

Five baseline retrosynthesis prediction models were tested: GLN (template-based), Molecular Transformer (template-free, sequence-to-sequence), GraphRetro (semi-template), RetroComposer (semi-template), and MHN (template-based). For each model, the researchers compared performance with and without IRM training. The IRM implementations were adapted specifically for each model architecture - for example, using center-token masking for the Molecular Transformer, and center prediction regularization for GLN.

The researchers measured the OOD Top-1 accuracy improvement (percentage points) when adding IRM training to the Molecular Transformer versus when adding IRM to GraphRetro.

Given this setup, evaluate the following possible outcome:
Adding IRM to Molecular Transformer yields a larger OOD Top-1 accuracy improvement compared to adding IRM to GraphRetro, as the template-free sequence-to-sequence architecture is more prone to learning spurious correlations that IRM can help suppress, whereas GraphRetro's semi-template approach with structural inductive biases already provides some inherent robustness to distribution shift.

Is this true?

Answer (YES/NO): YES